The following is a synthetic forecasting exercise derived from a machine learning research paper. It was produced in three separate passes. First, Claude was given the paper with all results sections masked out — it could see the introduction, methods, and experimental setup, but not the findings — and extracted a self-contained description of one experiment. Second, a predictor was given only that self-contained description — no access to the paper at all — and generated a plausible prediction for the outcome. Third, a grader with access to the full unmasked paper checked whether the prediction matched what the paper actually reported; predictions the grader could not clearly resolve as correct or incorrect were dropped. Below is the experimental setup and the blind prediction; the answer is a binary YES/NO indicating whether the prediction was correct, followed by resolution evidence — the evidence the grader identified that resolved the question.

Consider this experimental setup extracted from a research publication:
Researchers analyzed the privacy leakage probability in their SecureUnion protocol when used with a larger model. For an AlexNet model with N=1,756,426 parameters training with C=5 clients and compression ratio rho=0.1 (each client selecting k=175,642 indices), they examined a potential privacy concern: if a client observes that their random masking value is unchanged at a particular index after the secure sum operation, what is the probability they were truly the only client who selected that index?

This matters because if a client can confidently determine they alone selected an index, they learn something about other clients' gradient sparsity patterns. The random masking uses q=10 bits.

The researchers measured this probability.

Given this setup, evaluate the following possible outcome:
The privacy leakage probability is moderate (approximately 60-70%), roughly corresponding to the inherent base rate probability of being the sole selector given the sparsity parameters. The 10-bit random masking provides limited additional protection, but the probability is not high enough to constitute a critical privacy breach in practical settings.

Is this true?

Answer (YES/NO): NO